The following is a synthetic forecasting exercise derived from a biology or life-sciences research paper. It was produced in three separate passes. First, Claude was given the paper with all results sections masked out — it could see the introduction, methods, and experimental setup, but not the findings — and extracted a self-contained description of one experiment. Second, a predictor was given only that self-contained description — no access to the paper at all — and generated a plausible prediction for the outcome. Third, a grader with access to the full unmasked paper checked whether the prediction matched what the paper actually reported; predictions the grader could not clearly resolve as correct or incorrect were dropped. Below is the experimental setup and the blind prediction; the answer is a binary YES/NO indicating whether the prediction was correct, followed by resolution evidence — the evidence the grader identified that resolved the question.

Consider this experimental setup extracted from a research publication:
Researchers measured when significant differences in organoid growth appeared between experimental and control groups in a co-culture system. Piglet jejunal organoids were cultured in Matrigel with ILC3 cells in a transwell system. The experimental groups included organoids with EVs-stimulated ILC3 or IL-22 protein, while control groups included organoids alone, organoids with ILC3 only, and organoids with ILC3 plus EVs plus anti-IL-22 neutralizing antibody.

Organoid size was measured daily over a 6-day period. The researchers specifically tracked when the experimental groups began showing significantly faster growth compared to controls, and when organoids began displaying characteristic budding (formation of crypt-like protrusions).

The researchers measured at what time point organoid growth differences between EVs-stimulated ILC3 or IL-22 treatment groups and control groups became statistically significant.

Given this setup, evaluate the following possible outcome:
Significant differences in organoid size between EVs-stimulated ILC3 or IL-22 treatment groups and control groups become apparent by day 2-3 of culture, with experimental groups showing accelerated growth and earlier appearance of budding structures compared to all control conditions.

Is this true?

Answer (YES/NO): YES